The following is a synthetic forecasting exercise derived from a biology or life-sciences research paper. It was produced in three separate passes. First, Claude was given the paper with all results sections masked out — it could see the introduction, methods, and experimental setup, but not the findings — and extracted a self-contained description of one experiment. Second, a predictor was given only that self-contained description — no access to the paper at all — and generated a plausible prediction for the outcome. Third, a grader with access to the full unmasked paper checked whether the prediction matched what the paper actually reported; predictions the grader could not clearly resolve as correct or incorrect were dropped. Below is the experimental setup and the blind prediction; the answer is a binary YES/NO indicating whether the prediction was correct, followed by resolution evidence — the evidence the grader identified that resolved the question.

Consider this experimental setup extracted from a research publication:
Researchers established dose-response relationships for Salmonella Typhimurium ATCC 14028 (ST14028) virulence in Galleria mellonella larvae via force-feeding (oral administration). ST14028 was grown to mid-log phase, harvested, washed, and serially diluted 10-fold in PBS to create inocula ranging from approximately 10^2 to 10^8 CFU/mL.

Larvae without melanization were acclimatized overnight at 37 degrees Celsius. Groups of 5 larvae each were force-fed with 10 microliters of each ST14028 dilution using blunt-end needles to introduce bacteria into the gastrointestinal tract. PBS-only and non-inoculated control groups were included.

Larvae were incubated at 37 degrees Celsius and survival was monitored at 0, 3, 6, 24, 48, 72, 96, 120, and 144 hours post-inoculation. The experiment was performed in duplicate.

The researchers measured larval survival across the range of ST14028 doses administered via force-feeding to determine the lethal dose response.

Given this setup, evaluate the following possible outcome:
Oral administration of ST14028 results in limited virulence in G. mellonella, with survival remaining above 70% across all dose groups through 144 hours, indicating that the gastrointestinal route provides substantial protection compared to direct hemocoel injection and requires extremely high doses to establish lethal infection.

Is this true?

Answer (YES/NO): NO